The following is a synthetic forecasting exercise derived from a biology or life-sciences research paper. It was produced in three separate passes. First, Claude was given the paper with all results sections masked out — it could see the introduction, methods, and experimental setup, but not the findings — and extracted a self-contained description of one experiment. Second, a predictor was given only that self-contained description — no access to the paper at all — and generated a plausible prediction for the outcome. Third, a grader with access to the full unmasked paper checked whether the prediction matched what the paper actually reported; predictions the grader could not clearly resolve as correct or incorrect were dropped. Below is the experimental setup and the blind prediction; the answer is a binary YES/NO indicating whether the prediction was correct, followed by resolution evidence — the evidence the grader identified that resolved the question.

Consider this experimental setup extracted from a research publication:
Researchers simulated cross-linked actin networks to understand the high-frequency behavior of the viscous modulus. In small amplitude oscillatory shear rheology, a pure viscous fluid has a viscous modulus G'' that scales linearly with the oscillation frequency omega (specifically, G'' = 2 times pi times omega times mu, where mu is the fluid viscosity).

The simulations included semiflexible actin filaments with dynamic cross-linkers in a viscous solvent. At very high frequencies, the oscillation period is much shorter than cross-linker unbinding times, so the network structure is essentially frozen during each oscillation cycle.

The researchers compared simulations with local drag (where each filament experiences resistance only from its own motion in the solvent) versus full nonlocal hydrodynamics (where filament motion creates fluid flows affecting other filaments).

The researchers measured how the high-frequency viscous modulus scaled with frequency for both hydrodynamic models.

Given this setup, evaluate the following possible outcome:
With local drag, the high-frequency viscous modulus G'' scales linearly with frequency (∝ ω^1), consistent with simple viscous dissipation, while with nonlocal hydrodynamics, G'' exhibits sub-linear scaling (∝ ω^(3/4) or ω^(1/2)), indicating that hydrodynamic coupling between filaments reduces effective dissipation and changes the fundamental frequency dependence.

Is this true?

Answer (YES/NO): NO